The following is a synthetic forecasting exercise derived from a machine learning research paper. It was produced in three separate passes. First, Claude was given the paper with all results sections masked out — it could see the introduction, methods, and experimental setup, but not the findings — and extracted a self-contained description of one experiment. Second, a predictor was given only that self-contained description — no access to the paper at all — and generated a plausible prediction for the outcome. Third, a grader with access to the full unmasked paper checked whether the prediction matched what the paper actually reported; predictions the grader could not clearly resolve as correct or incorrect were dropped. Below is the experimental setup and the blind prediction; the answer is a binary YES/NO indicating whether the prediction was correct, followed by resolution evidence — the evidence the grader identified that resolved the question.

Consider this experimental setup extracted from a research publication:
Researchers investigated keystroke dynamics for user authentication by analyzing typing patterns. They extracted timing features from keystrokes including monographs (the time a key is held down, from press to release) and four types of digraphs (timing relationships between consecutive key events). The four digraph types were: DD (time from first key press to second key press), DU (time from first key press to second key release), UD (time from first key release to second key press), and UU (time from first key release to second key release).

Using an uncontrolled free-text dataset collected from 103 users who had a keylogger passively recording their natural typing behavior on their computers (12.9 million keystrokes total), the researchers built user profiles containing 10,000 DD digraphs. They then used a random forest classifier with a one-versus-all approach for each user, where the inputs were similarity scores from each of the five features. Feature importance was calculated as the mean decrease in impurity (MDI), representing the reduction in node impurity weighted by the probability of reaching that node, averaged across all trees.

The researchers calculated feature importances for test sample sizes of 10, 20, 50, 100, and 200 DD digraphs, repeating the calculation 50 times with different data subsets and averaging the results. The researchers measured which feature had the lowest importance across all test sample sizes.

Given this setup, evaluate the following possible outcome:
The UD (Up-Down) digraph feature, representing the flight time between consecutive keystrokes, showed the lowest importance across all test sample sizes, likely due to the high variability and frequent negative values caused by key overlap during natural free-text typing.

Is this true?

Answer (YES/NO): YES